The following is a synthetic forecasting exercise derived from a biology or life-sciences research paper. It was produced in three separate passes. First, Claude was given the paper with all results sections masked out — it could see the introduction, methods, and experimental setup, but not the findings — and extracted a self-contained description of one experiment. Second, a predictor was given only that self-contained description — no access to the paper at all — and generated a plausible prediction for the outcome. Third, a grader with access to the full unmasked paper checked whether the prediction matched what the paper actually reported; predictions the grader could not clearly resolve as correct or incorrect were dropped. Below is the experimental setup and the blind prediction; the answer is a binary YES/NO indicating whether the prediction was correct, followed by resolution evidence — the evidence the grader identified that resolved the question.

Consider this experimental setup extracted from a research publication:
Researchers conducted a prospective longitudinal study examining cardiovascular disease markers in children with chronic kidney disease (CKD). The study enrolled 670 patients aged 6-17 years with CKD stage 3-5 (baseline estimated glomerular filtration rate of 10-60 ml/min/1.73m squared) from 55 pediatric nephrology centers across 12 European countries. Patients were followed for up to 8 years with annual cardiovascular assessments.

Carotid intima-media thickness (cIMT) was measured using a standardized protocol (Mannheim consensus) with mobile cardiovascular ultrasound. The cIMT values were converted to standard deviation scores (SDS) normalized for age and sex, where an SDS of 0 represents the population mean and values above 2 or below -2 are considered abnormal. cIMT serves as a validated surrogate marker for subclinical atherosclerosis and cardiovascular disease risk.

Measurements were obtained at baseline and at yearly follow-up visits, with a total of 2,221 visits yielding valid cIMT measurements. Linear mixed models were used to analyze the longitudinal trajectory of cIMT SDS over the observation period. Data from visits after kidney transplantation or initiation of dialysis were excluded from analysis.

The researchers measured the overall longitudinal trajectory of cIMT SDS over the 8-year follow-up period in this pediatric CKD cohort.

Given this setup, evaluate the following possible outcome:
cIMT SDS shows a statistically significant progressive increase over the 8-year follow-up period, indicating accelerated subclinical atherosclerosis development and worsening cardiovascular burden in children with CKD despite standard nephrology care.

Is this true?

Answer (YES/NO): YES